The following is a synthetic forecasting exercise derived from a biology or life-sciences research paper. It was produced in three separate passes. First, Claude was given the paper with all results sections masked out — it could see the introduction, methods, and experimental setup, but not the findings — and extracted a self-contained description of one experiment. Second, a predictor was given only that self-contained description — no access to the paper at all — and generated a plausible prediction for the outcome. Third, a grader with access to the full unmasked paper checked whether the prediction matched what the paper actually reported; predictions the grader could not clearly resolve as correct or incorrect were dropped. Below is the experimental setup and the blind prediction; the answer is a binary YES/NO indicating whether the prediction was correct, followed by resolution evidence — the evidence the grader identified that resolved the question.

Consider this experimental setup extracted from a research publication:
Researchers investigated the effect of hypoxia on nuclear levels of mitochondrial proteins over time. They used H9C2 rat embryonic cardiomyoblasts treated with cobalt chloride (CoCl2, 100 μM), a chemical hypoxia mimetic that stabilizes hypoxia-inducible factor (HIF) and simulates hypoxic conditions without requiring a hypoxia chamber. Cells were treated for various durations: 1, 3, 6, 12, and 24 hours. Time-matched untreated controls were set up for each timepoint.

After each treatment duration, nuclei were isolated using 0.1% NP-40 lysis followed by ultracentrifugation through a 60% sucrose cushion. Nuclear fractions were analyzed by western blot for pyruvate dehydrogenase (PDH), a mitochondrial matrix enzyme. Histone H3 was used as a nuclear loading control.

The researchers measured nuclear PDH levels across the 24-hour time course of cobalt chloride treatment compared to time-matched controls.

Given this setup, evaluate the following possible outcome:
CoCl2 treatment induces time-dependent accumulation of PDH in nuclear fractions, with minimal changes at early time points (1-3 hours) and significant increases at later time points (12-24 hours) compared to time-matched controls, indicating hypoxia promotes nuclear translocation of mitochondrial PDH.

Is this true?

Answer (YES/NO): NO